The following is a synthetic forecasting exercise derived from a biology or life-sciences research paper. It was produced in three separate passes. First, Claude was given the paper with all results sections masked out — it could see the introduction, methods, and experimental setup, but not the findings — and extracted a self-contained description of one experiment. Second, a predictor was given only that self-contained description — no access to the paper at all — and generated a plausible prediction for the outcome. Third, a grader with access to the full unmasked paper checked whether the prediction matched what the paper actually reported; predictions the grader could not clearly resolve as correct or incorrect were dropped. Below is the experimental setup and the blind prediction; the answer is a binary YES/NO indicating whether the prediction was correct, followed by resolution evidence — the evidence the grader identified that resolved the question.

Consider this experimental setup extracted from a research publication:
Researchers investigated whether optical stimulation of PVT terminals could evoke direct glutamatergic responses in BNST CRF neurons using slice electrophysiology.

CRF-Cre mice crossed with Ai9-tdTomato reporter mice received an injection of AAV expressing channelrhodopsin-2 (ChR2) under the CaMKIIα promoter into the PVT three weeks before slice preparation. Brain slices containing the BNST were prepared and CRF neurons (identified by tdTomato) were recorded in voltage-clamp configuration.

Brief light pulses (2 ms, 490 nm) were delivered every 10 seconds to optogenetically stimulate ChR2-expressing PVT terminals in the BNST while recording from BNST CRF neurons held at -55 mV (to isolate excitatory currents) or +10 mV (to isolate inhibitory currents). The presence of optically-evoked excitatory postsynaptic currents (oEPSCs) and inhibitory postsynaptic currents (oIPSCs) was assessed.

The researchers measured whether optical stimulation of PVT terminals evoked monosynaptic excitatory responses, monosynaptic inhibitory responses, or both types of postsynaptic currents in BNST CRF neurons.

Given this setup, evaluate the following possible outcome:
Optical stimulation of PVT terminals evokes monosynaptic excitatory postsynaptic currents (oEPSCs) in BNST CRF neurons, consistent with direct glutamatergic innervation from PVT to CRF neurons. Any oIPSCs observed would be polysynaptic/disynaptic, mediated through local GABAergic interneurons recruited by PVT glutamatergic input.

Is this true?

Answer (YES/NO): YES